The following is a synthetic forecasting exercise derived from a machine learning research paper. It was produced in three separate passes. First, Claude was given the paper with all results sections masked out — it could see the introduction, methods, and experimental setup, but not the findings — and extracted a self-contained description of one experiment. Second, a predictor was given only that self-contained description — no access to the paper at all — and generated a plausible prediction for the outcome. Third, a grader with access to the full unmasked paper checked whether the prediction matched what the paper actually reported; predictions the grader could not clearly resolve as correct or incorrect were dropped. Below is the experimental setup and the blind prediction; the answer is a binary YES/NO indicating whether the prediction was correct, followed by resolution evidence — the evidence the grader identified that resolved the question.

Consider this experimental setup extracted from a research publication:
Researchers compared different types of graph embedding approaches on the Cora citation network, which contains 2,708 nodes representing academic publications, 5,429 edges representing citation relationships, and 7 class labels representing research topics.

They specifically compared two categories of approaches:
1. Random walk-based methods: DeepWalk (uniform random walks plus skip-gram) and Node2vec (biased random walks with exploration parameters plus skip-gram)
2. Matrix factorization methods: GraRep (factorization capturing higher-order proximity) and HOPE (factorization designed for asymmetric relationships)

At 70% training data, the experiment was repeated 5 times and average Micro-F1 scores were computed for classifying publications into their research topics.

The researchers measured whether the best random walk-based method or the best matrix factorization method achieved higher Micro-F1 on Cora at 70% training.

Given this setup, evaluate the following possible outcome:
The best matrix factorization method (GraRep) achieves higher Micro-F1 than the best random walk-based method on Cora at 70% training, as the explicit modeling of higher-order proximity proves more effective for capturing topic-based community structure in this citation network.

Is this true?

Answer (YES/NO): NO